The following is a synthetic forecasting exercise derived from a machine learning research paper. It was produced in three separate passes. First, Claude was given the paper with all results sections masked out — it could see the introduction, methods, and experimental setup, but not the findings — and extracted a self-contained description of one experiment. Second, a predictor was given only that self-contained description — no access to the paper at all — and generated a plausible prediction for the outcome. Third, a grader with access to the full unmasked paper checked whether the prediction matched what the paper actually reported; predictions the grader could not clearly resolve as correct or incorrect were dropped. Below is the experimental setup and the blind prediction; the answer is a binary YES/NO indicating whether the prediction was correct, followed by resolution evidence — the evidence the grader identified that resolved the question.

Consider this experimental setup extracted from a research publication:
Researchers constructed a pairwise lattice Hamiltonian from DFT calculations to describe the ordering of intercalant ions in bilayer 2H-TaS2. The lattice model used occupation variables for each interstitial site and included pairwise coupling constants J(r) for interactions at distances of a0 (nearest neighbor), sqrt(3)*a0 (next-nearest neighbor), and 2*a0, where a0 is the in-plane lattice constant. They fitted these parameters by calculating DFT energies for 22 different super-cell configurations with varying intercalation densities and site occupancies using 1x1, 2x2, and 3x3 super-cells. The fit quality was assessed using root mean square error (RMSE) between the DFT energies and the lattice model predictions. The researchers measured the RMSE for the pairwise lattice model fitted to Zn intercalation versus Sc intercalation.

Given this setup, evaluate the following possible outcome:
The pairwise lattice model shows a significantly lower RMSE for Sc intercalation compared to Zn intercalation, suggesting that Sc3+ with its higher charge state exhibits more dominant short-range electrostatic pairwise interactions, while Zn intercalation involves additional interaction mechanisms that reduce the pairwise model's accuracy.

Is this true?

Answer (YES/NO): NO